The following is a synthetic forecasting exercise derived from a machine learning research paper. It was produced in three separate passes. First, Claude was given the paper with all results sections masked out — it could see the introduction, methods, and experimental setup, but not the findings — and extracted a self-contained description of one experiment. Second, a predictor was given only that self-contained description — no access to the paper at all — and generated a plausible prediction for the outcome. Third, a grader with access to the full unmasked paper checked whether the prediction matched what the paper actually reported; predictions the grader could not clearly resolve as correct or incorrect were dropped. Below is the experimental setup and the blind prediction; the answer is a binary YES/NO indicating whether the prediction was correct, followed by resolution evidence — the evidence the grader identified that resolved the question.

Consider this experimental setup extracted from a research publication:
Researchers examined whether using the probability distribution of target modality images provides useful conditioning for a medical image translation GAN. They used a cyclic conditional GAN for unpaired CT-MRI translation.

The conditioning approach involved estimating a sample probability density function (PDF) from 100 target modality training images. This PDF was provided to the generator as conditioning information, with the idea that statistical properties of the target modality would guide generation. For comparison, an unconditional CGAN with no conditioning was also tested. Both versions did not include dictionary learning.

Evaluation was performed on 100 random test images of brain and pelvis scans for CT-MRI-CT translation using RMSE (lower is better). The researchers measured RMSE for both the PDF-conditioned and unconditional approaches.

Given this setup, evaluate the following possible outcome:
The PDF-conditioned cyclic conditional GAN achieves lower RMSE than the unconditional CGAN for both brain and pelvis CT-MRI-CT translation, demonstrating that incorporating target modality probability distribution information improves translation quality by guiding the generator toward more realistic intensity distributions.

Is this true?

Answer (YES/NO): NO